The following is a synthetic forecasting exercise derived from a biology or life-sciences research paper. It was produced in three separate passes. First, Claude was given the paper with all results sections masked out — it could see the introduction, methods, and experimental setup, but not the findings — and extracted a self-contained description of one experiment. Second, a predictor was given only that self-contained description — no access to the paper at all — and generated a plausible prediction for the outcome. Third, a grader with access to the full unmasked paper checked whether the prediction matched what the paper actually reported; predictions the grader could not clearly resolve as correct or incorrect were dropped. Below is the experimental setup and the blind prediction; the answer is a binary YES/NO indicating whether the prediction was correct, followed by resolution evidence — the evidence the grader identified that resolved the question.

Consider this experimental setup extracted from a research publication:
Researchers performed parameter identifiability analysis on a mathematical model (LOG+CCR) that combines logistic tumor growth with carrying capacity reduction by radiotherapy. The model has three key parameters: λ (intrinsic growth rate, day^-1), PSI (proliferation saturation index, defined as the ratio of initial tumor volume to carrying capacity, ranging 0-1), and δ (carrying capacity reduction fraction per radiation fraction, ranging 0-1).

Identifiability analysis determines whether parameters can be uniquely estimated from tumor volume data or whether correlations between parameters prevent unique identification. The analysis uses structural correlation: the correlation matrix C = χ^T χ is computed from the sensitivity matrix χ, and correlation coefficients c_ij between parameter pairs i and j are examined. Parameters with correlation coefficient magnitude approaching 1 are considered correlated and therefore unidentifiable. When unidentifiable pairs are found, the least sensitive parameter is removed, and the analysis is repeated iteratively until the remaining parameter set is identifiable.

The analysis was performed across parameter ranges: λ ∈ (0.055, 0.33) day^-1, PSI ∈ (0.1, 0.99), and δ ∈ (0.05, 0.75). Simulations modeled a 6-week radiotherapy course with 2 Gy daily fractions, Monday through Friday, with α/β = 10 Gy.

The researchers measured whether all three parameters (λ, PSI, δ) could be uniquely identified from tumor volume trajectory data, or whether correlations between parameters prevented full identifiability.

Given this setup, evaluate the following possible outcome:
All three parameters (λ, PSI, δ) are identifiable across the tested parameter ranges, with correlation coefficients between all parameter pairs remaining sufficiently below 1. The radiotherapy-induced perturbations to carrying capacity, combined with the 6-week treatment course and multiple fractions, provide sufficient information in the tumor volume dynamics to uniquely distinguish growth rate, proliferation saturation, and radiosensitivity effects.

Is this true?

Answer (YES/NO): NO